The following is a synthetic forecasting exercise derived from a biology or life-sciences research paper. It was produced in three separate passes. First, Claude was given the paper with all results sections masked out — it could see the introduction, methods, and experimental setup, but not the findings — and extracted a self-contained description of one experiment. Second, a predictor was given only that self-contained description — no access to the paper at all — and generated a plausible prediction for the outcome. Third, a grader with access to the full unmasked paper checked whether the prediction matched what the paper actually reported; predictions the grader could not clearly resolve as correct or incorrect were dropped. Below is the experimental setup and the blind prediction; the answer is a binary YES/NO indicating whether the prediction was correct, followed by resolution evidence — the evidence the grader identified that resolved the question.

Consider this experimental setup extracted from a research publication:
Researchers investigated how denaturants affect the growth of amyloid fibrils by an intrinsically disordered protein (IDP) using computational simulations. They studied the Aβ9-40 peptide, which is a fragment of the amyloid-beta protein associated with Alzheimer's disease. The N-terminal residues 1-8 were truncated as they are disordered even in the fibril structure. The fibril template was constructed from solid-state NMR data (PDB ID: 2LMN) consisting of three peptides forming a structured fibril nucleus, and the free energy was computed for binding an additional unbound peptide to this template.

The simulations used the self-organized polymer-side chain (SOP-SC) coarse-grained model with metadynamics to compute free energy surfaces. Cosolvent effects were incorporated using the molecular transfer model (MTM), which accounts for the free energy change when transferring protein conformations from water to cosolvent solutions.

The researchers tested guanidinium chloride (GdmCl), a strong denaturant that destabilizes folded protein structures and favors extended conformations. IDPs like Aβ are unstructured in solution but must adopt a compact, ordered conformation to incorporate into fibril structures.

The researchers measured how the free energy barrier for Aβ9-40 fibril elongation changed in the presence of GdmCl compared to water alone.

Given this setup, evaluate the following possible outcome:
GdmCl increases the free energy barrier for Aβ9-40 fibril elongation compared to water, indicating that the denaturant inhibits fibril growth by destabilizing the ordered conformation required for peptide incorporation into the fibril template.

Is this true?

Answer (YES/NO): YES